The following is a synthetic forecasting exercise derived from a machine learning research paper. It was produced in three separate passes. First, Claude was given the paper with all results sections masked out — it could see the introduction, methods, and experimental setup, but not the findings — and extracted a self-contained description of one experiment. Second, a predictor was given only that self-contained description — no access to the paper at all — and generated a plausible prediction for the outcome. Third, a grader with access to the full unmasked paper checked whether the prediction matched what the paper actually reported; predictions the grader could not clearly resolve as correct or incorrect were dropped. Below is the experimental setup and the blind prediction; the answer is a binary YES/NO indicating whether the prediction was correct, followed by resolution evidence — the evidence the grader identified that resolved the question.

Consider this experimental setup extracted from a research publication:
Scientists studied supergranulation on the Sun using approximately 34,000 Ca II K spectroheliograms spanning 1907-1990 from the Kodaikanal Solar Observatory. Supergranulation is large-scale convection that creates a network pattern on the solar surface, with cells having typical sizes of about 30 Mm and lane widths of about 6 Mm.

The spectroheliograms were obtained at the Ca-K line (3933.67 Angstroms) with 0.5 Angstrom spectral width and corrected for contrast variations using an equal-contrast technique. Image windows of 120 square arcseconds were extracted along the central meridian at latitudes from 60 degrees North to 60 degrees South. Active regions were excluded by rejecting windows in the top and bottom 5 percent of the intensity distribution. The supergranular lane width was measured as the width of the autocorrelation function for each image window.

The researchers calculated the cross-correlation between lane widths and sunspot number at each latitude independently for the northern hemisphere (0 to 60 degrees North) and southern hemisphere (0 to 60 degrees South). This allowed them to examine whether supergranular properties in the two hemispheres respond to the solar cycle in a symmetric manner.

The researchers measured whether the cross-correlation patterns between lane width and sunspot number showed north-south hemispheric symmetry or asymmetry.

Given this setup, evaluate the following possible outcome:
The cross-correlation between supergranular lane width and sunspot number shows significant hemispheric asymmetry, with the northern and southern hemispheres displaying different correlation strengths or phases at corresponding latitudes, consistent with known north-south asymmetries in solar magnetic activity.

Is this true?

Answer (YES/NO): NO